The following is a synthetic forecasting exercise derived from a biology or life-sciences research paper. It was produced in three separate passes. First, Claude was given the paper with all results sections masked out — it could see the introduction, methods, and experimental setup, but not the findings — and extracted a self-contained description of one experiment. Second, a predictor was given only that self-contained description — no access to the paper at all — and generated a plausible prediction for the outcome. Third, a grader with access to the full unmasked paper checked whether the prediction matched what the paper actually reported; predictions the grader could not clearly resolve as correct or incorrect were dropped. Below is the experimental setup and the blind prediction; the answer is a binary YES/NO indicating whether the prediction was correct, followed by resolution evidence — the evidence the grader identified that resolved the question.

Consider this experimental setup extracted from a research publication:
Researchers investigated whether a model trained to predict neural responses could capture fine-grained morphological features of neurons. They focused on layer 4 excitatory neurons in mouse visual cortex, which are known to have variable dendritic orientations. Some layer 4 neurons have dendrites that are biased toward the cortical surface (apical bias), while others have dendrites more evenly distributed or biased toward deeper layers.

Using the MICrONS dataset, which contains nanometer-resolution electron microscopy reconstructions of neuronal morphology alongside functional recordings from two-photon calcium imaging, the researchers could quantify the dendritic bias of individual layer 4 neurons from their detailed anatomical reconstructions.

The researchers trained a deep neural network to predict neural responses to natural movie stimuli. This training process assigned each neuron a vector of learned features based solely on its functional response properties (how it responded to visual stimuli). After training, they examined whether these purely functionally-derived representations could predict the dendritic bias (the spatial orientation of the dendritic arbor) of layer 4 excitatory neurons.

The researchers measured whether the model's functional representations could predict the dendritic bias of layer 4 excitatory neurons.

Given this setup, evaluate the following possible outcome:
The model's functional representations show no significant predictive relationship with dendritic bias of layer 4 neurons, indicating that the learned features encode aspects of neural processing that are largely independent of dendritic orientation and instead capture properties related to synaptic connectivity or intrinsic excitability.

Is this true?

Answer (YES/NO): NO